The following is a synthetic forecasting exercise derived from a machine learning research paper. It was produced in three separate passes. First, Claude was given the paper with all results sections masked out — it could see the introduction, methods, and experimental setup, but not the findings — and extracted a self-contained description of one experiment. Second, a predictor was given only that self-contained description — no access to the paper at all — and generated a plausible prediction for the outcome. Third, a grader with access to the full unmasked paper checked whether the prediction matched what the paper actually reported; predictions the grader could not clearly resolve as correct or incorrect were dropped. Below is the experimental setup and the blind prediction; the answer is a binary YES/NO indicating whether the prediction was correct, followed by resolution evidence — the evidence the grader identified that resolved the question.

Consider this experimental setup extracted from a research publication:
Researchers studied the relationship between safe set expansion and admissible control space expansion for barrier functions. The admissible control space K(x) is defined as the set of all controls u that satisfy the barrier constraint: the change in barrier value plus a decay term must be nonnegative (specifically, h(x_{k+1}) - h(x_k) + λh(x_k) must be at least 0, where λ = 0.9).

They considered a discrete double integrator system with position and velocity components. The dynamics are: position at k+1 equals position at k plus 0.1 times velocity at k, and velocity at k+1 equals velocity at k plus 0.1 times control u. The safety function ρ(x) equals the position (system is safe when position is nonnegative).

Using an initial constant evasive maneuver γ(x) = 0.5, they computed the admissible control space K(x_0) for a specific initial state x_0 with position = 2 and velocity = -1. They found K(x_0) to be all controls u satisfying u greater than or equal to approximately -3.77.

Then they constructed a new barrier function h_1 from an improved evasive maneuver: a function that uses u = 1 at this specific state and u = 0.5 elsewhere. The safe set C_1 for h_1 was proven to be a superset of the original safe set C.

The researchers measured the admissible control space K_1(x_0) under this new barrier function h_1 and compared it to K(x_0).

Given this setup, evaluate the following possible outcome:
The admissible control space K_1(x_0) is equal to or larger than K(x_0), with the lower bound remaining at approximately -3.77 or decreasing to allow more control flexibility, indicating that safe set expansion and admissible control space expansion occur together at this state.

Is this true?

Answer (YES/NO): NO